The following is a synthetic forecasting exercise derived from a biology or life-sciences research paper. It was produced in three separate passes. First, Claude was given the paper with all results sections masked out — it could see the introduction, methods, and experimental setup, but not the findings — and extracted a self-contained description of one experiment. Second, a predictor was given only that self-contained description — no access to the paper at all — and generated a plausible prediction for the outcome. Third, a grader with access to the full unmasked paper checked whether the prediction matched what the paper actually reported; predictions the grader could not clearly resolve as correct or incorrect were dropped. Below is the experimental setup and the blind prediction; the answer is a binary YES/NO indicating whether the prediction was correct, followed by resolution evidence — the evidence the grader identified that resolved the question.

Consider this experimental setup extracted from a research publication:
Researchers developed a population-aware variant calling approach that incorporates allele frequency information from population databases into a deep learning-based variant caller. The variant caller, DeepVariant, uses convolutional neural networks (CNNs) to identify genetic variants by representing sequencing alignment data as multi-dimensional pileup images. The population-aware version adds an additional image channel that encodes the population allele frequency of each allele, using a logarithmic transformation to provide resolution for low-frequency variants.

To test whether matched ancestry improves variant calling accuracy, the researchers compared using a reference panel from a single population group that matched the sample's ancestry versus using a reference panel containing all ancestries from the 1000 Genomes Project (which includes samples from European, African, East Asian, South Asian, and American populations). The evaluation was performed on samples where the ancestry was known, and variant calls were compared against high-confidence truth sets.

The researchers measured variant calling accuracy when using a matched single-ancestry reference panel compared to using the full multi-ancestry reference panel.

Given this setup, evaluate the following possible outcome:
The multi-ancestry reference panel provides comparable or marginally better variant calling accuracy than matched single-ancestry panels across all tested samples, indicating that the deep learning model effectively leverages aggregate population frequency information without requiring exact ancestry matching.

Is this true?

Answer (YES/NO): YES